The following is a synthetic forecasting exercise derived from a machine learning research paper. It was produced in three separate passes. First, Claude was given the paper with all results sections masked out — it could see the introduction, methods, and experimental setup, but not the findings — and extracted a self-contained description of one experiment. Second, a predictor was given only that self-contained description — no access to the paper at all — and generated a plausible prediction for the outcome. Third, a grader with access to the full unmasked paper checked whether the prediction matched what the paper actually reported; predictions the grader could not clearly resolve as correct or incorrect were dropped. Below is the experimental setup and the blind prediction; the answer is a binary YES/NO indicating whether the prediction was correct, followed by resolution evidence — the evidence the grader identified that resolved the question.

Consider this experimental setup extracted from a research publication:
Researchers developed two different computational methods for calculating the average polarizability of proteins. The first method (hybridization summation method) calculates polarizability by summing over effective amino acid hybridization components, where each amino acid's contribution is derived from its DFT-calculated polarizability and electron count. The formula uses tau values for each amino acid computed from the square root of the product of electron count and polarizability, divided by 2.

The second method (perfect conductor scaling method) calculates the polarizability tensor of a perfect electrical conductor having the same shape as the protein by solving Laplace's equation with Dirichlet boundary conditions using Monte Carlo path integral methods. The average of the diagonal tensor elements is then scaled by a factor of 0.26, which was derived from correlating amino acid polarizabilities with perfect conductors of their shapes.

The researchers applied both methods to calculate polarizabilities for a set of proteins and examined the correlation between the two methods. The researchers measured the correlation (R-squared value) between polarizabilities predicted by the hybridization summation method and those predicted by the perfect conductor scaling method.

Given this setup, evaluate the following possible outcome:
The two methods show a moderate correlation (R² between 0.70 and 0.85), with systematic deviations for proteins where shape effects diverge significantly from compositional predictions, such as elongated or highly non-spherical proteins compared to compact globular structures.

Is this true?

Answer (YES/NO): NO